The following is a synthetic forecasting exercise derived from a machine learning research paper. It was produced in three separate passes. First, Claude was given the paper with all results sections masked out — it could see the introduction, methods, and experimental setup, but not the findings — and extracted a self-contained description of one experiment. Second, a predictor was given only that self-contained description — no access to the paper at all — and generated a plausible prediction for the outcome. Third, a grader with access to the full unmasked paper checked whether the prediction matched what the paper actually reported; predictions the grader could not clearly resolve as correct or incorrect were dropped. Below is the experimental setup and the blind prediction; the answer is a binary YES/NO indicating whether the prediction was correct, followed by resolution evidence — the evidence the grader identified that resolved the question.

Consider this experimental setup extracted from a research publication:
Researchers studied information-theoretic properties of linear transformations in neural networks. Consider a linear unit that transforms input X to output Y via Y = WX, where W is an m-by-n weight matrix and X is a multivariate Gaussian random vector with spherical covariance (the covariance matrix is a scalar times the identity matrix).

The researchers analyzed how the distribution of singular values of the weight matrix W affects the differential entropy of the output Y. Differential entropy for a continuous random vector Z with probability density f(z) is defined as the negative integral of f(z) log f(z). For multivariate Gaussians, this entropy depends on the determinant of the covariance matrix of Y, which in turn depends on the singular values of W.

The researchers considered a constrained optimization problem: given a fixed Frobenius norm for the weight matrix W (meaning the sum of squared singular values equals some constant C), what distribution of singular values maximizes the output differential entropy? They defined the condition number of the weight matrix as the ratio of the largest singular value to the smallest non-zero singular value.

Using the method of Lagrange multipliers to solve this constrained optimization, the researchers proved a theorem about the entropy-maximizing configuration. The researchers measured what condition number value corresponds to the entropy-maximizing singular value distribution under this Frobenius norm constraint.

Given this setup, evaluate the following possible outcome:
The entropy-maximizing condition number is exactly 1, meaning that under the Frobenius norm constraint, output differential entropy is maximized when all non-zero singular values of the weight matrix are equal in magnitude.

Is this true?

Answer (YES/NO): YES